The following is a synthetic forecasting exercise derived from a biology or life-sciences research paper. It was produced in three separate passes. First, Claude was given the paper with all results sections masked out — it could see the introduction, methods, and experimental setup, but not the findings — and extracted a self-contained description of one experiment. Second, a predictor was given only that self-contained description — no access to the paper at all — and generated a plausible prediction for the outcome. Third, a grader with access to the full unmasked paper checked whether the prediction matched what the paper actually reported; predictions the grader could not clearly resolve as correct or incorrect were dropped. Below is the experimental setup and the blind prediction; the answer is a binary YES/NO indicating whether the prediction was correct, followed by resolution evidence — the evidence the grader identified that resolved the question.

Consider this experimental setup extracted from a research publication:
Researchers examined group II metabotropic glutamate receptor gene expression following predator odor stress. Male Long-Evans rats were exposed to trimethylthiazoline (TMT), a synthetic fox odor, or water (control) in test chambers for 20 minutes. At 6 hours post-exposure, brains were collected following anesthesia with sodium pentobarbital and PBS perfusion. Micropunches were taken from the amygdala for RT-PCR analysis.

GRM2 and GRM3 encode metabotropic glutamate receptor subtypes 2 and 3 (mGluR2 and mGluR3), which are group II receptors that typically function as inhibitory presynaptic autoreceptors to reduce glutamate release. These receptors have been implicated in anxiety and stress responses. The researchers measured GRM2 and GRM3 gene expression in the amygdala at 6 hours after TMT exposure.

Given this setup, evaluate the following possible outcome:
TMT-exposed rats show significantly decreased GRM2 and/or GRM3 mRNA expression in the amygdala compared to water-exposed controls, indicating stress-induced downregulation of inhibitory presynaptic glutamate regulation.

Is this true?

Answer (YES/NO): NO